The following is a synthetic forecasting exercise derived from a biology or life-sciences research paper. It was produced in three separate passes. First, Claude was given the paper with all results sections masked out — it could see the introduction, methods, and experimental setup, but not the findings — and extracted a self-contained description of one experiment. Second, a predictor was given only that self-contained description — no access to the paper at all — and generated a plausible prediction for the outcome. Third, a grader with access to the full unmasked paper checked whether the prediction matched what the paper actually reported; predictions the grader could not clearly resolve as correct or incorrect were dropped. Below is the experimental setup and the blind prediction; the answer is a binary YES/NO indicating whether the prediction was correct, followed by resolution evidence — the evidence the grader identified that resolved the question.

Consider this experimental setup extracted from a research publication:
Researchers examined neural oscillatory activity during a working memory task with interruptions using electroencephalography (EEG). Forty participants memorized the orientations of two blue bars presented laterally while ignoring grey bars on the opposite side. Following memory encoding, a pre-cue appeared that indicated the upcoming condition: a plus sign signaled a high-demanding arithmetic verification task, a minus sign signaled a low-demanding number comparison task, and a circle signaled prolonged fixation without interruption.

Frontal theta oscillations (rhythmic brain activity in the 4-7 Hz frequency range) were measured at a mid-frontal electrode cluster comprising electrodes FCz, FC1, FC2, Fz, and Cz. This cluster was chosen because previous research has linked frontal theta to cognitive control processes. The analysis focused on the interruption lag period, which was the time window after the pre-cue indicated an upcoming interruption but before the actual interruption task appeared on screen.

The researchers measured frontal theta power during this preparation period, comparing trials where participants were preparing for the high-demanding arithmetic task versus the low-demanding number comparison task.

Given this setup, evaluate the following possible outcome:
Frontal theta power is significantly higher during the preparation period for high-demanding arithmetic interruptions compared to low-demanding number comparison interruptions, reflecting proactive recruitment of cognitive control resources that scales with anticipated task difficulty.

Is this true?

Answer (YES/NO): NO